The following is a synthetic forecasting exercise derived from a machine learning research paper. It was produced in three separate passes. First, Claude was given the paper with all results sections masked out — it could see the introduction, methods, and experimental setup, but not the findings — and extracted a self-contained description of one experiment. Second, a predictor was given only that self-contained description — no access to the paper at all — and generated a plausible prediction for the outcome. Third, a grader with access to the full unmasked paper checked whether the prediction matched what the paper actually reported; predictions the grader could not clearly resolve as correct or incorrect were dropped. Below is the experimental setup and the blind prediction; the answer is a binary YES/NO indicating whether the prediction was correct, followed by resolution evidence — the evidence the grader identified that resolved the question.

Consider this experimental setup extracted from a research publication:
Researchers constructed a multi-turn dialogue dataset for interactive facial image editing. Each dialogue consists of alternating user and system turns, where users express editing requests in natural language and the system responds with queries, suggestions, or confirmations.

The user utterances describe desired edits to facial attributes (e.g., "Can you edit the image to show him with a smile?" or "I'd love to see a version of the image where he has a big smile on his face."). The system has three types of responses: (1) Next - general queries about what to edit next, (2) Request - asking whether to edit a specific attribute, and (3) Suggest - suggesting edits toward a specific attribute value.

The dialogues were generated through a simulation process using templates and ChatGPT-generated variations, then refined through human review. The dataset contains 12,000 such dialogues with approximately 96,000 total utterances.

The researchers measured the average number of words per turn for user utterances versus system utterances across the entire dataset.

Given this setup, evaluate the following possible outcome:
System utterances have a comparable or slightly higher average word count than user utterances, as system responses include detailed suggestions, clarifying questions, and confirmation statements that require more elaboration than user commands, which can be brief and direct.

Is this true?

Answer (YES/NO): NO